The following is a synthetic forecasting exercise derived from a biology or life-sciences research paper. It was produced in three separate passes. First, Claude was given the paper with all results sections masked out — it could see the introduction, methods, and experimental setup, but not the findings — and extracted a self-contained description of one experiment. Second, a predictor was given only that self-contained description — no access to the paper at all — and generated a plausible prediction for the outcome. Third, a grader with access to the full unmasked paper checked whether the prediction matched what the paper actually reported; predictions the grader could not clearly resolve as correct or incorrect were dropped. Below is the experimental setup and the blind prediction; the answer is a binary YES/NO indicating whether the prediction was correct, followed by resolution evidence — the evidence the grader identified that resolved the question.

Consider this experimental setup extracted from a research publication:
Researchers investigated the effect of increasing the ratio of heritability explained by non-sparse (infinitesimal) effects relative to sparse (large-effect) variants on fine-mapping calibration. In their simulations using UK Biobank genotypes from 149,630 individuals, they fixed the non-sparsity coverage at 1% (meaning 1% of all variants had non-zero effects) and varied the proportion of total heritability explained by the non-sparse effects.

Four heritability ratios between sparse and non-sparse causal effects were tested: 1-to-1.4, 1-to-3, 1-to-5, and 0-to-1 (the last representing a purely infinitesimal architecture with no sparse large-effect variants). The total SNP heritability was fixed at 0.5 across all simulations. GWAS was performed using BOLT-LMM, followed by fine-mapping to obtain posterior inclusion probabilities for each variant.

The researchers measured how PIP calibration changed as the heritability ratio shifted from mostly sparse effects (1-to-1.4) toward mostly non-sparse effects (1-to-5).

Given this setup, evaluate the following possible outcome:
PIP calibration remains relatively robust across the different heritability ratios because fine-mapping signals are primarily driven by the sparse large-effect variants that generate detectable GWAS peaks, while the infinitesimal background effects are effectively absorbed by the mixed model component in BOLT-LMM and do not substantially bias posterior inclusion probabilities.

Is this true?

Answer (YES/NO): NO